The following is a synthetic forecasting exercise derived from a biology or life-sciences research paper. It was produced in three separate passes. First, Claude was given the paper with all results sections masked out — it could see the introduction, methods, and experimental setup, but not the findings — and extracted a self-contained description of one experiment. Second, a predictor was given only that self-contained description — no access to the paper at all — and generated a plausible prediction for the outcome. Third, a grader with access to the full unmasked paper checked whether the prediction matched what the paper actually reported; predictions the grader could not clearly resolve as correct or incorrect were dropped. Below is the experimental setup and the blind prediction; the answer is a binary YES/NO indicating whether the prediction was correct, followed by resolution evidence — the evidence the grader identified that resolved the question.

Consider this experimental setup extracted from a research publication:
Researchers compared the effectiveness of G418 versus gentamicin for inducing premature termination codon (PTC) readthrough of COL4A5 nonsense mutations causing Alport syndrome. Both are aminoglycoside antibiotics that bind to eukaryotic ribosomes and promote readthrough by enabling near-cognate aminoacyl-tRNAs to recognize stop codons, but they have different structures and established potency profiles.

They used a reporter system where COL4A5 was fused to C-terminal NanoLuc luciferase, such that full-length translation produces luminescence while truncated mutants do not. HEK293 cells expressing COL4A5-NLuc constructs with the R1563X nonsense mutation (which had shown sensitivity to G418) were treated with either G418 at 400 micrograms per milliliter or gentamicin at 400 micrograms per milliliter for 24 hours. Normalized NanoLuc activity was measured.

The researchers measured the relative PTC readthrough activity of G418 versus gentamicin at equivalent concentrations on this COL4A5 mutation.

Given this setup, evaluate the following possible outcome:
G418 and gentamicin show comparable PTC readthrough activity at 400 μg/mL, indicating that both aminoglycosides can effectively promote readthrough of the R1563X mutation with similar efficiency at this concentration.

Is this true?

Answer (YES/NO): NO